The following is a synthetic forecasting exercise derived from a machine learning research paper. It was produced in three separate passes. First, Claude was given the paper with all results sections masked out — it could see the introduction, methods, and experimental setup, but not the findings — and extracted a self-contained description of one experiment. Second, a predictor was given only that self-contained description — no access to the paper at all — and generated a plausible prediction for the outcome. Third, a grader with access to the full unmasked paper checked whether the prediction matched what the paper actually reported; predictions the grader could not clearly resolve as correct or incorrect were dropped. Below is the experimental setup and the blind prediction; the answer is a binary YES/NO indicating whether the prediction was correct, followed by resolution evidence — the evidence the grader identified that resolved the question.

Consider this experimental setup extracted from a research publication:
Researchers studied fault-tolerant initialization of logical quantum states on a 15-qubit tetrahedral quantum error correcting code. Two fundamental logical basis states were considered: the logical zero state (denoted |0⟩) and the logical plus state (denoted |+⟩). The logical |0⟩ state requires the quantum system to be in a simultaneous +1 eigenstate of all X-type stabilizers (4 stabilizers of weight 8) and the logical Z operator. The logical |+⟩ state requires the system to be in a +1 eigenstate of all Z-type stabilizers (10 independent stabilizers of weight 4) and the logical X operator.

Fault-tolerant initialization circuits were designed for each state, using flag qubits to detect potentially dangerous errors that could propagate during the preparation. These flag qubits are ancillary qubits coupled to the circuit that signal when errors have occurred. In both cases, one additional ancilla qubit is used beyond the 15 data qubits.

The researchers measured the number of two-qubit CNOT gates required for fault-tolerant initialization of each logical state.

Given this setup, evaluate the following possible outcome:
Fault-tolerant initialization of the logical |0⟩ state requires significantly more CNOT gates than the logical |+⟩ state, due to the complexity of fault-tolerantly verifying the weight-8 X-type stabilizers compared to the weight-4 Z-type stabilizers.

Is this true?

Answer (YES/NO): NO